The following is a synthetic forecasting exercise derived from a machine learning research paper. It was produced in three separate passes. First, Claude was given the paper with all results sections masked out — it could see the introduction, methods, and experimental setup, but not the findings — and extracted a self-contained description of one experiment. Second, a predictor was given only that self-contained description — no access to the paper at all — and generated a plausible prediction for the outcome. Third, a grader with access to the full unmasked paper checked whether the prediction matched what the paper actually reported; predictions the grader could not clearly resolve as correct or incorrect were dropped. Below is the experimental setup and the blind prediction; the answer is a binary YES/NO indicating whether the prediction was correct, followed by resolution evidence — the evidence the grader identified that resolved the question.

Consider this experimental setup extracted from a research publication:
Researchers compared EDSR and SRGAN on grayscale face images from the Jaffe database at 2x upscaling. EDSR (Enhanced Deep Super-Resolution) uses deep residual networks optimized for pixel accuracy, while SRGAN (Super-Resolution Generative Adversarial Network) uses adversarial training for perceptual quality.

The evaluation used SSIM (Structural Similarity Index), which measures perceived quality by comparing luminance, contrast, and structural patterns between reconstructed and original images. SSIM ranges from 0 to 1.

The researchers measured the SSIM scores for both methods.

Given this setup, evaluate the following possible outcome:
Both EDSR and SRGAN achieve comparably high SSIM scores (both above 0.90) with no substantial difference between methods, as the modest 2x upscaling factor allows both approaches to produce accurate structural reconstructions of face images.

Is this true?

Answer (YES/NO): NO